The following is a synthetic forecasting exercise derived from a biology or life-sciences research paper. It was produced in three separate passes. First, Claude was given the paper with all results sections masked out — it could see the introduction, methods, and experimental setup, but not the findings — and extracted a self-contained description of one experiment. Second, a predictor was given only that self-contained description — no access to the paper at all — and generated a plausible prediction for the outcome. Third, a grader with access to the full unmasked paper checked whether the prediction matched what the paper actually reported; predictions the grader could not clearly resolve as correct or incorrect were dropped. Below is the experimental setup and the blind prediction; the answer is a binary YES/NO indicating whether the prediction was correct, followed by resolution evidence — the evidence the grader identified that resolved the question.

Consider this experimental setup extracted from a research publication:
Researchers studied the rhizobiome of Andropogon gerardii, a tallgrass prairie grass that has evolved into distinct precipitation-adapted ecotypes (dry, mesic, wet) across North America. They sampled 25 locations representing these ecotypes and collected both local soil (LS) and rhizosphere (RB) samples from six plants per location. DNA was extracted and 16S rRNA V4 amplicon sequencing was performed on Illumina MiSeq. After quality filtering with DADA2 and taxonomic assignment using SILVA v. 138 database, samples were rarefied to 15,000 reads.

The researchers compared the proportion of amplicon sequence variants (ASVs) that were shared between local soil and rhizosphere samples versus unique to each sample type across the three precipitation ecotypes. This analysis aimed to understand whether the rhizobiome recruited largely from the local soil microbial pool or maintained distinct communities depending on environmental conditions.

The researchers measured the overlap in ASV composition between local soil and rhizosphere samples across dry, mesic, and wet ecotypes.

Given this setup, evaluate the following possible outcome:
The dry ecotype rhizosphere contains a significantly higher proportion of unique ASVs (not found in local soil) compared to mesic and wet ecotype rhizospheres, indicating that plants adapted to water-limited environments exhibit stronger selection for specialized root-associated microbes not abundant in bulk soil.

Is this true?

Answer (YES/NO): NO